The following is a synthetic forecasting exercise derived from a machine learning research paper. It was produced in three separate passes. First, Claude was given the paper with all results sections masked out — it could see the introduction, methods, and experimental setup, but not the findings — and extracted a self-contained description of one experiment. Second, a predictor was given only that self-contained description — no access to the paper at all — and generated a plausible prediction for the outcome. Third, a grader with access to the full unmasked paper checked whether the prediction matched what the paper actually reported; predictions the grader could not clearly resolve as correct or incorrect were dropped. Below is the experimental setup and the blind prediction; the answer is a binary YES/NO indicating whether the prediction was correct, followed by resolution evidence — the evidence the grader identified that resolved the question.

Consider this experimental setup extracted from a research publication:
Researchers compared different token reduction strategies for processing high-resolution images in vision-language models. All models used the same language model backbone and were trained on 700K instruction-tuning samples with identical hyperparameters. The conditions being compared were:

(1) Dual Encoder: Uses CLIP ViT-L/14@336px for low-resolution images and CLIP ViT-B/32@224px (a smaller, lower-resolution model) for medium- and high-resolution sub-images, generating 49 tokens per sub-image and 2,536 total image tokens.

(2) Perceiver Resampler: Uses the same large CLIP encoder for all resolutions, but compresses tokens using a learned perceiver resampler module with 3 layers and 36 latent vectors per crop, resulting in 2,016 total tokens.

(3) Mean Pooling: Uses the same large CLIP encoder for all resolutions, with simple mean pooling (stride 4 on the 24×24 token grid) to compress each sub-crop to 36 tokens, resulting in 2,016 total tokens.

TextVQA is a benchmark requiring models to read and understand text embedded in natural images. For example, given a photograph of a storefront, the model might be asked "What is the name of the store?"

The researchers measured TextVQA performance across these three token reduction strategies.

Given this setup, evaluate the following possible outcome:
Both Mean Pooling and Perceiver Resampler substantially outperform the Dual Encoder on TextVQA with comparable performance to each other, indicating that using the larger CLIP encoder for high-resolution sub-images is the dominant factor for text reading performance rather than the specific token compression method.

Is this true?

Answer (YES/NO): NO